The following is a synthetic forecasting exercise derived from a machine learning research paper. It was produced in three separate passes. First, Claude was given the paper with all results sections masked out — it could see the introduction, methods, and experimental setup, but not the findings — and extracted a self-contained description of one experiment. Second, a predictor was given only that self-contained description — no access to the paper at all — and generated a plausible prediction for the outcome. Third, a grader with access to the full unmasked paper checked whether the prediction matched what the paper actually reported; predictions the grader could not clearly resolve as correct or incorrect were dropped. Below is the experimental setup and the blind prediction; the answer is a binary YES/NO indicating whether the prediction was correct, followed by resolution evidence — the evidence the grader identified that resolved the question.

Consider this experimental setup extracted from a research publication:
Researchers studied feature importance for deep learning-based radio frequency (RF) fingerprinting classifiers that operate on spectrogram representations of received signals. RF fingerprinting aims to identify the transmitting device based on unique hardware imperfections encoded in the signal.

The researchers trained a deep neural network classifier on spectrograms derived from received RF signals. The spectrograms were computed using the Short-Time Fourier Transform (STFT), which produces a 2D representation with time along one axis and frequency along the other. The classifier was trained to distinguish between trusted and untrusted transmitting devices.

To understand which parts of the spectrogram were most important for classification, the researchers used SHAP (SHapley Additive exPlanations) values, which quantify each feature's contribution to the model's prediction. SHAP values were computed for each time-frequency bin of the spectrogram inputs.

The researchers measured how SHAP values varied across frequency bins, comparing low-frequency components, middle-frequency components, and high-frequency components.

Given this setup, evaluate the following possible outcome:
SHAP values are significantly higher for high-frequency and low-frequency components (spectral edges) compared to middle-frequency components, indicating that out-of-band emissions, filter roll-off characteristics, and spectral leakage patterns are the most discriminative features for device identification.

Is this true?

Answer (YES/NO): NO